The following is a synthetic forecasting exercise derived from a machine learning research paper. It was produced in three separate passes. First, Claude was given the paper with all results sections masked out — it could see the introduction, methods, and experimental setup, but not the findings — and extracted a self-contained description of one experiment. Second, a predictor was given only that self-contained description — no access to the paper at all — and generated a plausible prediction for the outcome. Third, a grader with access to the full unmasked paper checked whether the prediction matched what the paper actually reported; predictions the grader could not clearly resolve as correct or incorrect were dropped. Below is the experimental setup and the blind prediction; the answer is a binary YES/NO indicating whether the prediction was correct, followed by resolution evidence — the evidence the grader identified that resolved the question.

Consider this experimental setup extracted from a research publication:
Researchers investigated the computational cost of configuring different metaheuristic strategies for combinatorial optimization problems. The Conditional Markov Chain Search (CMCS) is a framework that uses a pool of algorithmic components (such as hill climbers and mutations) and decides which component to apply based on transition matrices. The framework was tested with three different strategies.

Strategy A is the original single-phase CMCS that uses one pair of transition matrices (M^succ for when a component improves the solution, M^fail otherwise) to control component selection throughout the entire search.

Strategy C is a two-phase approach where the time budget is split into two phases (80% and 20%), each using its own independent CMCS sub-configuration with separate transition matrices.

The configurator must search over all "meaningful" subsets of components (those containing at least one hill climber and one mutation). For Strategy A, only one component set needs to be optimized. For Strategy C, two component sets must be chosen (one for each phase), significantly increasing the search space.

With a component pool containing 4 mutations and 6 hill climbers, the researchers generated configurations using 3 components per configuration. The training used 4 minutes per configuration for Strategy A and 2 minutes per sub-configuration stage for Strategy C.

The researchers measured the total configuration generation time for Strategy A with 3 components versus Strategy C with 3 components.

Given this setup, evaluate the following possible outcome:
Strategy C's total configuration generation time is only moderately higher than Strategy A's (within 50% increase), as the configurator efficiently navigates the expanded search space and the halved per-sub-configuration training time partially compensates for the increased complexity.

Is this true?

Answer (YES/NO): NO